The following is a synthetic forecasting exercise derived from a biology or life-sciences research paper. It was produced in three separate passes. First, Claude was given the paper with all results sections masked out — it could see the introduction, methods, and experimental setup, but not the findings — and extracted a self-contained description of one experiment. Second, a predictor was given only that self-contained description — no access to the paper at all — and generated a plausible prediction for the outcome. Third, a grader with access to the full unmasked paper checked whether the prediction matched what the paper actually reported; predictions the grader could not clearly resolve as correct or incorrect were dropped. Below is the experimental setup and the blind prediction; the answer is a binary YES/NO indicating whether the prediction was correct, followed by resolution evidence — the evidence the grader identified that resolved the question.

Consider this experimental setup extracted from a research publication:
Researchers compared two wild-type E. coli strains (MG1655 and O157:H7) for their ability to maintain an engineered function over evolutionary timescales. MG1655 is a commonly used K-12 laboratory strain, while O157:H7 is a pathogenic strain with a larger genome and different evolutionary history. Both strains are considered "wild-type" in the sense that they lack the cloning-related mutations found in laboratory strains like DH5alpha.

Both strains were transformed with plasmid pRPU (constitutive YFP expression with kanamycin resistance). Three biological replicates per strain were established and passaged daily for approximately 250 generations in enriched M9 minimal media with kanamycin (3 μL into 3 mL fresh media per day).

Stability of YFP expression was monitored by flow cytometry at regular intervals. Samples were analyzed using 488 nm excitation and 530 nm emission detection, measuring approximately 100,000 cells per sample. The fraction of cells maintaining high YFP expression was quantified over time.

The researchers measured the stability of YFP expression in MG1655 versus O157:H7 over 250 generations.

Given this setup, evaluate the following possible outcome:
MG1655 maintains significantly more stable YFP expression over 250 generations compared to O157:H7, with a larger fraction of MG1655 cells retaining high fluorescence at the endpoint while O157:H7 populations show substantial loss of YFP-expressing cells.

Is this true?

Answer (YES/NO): NO